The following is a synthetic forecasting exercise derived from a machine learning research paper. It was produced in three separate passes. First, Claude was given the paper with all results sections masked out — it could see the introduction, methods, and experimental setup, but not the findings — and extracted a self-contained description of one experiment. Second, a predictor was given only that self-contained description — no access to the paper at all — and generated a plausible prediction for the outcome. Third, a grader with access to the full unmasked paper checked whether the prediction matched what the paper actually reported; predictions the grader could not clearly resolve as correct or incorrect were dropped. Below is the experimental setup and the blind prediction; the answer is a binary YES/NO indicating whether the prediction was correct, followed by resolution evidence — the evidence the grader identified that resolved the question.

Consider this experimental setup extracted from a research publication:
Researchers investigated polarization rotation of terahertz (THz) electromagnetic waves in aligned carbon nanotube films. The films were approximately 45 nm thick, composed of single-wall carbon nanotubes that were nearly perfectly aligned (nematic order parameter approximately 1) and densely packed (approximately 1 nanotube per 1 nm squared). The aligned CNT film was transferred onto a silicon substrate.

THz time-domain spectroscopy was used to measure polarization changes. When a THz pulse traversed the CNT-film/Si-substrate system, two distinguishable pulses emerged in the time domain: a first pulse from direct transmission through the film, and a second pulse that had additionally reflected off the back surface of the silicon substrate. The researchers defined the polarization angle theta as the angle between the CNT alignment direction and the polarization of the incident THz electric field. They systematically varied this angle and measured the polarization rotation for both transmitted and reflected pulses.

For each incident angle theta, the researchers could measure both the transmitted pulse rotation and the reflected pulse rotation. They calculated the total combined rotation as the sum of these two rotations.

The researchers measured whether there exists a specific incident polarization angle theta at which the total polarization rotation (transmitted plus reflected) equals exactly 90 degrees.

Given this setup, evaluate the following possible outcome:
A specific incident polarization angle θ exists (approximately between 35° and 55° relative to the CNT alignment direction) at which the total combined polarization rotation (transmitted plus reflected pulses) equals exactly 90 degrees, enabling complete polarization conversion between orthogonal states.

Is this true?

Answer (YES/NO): NO